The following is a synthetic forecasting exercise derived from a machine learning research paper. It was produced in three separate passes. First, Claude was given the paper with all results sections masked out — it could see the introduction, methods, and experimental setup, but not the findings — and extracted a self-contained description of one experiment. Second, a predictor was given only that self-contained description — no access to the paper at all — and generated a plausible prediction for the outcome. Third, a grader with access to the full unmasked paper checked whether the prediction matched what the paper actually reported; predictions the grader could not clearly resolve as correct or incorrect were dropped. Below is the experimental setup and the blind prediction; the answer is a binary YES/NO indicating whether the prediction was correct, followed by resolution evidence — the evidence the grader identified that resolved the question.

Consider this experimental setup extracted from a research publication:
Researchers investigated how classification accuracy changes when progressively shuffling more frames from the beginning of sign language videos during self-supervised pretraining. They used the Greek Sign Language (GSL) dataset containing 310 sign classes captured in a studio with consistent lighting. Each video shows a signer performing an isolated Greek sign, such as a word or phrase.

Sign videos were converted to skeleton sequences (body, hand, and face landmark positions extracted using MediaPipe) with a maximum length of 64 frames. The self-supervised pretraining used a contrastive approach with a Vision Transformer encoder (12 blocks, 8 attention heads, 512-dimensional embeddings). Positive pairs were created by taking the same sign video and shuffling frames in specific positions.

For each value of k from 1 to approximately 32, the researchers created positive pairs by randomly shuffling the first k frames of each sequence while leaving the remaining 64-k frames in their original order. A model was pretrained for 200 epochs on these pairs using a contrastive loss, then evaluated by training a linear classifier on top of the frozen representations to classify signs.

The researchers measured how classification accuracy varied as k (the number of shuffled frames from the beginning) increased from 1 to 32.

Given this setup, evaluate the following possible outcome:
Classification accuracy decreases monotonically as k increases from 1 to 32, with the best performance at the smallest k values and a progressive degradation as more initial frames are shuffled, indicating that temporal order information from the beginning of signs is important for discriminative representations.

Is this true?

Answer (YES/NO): NO